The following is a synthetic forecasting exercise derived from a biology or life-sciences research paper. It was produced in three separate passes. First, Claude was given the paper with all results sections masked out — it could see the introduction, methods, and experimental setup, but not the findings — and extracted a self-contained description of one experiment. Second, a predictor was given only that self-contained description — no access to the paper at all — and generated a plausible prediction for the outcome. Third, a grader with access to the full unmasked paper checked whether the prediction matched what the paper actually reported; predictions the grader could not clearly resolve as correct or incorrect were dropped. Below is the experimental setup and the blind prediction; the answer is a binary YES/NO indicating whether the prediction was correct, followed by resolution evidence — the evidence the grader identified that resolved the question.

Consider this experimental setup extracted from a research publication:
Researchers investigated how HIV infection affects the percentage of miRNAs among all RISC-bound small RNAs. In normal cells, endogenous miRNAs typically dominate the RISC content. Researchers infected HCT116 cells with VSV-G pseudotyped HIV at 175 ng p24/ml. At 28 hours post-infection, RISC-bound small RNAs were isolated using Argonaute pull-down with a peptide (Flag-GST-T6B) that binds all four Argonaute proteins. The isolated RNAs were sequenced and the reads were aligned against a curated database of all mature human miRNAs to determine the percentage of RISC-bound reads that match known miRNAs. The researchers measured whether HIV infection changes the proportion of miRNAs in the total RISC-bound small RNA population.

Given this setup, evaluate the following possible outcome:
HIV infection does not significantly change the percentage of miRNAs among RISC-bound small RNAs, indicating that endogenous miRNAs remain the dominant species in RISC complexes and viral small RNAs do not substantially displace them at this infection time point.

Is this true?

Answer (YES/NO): YES